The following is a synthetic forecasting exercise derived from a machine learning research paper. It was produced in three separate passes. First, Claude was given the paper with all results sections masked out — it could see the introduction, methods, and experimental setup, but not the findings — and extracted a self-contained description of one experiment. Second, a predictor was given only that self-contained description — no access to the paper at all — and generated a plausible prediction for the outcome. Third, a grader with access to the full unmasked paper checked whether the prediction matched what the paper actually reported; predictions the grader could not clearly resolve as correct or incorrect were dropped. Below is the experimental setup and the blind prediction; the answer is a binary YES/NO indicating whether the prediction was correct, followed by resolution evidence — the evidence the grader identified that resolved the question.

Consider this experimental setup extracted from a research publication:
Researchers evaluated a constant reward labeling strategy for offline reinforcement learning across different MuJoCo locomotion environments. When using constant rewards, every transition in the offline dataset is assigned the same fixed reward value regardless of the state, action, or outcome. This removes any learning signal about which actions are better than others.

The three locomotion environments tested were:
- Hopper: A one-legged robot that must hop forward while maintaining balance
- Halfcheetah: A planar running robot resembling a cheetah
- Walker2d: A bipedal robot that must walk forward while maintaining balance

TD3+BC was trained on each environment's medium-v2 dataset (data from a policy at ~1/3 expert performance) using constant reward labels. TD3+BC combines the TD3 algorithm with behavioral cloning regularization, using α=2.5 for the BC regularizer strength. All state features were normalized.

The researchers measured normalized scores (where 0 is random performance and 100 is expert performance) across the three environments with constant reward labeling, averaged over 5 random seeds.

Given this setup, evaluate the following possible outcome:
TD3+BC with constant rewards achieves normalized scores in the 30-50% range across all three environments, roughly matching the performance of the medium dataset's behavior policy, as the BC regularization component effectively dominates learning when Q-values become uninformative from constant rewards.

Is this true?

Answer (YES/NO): NO